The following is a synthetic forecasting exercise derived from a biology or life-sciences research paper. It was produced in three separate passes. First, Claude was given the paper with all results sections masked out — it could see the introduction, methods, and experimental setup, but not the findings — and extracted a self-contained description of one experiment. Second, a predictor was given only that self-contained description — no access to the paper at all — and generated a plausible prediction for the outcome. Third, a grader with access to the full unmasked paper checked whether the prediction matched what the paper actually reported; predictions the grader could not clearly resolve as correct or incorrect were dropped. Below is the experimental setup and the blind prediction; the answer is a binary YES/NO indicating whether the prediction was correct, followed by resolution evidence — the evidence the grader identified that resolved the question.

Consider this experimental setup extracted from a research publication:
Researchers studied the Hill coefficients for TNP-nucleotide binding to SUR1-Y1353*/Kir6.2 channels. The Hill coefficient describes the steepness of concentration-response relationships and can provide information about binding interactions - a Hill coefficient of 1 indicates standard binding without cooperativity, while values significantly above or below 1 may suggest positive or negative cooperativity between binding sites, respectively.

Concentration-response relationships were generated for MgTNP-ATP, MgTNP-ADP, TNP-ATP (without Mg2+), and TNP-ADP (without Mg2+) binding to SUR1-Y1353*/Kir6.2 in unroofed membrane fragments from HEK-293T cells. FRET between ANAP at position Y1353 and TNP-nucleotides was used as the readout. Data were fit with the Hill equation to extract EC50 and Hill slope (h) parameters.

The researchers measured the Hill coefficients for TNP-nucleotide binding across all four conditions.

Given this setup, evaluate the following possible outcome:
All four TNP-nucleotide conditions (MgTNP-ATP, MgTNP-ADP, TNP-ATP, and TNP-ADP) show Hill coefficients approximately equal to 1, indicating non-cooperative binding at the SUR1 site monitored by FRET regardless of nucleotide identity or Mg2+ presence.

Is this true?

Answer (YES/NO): YES